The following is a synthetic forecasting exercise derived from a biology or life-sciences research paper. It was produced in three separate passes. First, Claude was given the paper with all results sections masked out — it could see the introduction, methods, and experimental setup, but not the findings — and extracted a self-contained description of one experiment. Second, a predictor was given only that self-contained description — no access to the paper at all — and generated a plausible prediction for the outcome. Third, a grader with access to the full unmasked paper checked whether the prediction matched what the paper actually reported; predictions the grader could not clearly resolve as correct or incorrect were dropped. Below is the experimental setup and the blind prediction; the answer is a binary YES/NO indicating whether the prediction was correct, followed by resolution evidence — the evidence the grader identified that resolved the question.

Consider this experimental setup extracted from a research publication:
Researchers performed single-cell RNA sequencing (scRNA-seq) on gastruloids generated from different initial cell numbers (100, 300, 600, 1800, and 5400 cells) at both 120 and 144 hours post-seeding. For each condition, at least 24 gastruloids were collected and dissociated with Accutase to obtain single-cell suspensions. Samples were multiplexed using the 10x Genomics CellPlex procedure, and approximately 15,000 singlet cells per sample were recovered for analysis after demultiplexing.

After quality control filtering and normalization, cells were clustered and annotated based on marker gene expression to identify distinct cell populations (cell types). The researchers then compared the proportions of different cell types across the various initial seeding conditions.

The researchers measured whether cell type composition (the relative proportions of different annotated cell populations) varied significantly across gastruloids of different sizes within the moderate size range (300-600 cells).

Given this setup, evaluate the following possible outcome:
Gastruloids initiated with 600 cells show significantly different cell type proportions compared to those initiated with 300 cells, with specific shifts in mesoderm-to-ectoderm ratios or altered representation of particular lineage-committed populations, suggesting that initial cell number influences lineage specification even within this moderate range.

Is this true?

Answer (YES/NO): NO